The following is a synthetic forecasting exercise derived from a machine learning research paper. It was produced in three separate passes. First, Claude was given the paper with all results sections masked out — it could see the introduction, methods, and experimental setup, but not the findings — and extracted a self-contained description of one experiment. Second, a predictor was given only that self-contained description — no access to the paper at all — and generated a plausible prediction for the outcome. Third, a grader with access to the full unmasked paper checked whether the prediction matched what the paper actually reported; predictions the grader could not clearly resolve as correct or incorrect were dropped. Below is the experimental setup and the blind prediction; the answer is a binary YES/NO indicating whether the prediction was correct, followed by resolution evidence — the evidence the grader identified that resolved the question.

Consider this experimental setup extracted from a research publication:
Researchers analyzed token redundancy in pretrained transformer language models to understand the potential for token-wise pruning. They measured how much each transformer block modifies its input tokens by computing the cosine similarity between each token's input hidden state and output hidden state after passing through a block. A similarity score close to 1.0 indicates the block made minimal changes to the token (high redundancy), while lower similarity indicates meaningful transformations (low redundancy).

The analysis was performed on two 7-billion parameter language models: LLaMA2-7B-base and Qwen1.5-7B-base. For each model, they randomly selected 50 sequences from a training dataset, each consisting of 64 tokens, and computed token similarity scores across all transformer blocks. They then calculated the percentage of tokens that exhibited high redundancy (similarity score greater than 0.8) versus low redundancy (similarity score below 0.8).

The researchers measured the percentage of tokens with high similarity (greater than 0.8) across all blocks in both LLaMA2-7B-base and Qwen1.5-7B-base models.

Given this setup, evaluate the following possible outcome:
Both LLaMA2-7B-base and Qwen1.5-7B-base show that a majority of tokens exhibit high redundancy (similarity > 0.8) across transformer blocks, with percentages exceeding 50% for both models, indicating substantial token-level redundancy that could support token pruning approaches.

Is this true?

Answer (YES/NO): YES